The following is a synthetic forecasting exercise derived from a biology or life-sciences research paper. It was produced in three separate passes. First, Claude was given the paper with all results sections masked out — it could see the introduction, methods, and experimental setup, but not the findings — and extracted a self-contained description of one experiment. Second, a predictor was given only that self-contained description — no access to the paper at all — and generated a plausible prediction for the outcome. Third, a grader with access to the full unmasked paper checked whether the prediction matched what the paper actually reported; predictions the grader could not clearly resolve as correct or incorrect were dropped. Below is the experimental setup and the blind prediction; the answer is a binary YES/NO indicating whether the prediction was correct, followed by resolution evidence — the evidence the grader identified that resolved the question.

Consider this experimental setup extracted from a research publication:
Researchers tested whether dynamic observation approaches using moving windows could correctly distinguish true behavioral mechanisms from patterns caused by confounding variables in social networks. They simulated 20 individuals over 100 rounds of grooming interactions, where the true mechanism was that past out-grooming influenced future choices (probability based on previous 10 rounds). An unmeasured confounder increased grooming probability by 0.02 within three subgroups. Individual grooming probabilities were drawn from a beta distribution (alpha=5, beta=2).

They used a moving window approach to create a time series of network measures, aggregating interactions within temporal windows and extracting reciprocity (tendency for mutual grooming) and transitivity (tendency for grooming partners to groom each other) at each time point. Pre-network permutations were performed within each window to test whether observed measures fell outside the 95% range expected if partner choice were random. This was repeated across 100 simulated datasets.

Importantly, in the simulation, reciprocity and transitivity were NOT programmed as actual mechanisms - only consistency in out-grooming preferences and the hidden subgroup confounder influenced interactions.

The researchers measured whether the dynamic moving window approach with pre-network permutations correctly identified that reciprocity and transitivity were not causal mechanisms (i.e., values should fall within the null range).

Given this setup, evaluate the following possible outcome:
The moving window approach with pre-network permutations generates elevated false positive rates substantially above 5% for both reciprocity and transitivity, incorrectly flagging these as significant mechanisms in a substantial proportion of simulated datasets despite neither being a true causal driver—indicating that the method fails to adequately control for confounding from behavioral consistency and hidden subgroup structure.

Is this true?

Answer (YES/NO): YES